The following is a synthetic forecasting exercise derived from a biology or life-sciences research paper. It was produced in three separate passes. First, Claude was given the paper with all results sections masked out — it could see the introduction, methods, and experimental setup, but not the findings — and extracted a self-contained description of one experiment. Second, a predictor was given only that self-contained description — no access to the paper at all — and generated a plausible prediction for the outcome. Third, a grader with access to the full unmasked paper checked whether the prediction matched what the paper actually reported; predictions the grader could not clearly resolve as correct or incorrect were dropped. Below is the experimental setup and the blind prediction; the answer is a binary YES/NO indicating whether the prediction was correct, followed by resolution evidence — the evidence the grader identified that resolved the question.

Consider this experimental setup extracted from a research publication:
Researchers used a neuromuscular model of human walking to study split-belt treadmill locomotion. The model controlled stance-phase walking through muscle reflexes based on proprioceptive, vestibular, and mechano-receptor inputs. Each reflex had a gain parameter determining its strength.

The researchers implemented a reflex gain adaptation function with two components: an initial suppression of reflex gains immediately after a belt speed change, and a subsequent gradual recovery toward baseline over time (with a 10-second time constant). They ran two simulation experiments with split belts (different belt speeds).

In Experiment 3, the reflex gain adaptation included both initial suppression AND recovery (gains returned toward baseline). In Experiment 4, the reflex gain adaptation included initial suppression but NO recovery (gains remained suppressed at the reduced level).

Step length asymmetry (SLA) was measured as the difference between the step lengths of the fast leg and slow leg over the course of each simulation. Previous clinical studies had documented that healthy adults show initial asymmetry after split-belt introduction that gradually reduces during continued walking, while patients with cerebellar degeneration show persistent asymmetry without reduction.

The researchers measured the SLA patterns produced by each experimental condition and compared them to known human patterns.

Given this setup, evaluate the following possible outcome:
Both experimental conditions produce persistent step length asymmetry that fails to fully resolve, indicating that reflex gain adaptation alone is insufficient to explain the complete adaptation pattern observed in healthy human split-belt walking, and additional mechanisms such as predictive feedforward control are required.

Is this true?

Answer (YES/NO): NO